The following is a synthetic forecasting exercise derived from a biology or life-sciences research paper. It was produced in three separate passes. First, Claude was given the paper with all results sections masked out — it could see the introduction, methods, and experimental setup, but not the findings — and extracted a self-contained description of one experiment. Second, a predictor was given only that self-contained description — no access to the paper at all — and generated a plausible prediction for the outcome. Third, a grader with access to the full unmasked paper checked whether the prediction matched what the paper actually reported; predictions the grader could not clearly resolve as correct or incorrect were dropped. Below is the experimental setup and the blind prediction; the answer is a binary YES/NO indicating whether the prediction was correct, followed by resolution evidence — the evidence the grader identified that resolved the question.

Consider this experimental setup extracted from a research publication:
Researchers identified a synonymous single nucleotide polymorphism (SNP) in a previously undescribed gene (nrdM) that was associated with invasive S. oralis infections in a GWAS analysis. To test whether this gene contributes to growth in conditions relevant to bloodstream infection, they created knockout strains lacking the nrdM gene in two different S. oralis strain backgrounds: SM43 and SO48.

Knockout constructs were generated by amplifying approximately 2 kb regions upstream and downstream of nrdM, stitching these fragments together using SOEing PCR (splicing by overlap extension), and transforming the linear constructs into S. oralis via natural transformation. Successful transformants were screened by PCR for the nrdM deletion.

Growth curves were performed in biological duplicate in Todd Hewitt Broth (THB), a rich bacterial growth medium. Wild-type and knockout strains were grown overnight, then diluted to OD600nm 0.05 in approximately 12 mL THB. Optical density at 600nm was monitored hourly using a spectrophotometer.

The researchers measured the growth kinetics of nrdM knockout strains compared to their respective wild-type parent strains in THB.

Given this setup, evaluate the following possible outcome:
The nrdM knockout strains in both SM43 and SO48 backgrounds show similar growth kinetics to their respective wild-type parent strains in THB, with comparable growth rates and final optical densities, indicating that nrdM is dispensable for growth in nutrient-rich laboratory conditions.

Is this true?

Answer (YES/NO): YES